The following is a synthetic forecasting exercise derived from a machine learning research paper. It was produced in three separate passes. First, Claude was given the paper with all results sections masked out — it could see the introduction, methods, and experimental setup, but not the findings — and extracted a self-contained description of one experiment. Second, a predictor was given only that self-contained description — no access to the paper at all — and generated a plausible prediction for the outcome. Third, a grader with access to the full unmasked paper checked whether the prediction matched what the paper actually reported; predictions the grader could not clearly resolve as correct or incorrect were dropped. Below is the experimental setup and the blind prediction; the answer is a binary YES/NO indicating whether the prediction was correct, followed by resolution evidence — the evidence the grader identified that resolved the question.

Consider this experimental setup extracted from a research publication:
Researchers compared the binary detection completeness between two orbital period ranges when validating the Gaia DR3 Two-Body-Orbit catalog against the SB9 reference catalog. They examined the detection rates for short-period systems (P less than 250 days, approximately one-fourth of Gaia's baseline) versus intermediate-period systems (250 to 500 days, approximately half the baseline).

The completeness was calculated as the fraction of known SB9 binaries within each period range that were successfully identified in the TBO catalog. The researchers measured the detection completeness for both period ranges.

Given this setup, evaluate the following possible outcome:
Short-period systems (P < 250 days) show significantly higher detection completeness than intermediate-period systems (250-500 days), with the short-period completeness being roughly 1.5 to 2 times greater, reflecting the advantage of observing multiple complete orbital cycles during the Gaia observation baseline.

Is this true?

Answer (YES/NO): NO